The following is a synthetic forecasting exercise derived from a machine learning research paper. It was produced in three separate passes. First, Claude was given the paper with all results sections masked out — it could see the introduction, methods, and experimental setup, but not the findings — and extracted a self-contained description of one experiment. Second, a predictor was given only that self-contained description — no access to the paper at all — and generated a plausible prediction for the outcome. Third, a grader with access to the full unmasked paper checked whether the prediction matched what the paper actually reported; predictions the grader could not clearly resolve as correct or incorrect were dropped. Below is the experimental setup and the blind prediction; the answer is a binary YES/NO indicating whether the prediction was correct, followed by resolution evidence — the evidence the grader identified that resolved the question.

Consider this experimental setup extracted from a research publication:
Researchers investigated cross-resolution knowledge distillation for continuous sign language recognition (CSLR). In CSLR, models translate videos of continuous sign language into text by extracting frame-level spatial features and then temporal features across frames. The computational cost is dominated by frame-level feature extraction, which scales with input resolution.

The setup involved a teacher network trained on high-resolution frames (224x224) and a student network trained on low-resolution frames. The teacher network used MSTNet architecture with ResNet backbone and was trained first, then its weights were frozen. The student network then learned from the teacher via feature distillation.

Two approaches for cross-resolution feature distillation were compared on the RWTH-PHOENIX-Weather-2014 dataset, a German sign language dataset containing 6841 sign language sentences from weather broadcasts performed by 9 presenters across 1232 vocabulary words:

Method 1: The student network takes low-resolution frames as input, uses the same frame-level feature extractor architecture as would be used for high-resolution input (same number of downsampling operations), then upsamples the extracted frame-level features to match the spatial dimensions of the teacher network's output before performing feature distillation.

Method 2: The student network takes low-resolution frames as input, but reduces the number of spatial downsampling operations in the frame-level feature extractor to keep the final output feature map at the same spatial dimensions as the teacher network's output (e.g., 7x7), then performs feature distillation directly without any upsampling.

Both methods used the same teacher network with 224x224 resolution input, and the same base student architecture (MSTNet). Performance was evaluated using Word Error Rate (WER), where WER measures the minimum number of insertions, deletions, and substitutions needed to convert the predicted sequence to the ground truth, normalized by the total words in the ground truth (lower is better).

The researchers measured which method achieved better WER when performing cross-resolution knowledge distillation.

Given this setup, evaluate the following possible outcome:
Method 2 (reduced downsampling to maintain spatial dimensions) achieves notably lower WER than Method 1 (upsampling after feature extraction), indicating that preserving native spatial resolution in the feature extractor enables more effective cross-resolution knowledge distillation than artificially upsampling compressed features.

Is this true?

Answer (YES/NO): YES